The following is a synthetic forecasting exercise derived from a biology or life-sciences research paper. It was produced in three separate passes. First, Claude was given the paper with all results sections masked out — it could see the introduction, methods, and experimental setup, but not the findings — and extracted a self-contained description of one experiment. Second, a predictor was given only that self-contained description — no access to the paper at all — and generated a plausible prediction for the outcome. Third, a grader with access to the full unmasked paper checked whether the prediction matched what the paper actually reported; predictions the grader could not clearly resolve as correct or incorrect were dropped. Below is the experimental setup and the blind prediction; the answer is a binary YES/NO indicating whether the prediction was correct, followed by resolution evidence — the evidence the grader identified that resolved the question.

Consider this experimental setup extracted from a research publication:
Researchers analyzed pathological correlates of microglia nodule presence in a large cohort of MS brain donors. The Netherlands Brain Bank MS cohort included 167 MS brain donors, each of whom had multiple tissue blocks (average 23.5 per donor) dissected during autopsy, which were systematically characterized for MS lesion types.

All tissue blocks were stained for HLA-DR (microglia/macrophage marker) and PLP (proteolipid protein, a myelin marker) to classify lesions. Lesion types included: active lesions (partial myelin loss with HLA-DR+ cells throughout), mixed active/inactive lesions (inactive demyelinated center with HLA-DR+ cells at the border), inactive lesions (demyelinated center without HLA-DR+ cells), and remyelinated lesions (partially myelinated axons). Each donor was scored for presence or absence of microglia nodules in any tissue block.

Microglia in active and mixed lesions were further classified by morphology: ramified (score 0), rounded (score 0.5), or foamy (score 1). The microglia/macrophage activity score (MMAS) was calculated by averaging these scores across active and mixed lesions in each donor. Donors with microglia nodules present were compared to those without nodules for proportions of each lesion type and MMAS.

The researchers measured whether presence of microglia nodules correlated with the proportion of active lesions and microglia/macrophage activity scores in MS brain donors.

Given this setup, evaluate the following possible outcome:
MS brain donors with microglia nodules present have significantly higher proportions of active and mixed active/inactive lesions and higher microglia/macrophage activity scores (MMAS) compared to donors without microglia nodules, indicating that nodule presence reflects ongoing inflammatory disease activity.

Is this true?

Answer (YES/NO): NO